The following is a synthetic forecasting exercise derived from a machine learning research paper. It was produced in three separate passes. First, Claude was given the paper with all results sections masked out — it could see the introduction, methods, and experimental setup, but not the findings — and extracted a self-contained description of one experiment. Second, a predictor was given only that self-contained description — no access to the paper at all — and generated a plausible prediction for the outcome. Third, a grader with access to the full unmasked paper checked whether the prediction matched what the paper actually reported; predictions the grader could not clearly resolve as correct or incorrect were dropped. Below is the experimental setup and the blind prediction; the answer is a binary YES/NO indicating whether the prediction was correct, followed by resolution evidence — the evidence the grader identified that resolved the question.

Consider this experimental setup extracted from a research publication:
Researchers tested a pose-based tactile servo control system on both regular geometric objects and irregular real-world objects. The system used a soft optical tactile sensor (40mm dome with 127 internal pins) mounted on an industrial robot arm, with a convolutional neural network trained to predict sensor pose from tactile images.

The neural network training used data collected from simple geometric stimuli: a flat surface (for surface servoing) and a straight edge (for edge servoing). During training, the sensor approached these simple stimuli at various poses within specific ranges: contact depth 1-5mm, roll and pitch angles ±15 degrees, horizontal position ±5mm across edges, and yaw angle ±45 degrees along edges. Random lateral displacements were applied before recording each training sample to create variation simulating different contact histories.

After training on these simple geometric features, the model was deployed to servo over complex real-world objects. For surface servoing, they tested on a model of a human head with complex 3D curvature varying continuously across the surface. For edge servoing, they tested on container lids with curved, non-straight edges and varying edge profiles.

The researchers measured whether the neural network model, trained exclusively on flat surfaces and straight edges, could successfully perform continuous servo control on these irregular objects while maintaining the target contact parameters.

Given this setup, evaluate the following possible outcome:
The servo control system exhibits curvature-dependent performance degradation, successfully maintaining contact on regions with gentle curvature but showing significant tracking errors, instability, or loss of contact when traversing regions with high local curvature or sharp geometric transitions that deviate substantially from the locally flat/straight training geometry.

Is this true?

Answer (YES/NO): YES